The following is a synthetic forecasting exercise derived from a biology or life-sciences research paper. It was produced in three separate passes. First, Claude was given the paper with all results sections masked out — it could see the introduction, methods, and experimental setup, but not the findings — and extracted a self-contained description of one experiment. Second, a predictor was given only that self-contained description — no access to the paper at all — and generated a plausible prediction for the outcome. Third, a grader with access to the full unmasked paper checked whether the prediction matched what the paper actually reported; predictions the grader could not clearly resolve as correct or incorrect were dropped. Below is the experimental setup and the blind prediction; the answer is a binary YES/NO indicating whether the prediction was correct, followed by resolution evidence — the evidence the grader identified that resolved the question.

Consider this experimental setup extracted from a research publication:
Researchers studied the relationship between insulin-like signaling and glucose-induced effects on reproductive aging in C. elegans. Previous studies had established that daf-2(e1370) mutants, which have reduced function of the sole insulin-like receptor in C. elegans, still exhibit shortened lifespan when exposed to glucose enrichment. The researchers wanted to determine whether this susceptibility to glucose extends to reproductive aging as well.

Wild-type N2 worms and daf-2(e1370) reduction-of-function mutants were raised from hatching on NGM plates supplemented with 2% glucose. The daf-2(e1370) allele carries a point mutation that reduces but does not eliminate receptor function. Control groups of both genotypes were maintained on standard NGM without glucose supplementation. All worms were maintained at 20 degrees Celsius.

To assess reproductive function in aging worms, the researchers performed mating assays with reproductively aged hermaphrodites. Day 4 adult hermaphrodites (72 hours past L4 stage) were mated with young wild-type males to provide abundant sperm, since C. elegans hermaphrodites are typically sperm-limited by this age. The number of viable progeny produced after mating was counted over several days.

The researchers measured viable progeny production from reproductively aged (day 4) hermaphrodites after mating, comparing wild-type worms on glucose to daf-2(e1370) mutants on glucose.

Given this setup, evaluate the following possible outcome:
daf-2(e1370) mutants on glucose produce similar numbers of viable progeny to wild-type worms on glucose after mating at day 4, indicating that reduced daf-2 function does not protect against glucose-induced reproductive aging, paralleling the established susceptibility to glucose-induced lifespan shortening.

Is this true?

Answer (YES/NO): NO